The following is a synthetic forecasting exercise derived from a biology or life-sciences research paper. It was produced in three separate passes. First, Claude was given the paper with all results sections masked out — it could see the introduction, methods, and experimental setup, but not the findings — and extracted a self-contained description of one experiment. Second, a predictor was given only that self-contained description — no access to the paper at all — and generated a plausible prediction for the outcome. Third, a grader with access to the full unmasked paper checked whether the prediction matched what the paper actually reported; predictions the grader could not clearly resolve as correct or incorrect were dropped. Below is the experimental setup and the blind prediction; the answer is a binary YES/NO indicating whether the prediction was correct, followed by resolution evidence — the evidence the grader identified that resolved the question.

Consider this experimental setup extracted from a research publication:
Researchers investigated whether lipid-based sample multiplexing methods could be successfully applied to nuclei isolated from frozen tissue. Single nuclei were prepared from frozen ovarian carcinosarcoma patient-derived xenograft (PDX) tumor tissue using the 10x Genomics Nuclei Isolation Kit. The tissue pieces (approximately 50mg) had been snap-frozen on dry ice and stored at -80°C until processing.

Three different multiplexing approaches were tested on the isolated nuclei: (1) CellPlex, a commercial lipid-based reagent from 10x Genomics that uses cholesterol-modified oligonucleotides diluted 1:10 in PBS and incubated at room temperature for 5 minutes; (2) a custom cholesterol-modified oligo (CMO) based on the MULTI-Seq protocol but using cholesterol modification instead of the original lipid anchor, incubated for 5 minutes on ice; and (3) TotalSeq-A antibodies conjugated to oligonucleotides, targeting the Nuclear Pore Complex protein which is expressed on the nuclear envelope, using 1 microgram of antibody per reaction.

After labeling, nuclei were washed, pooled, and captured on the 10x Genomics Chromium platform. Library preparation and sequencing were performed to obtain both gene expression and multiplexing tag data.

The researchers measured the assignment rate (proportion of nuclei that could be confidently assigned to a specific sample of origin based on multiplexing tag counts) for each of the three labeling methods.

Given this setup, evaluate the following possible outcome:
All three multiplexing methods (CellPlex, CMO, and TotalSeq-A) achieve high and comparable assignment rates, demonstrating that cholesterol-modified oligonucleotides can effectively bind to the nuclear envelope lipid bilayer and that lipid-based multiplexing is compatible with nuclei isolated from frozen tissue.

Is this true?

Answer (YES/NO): NO